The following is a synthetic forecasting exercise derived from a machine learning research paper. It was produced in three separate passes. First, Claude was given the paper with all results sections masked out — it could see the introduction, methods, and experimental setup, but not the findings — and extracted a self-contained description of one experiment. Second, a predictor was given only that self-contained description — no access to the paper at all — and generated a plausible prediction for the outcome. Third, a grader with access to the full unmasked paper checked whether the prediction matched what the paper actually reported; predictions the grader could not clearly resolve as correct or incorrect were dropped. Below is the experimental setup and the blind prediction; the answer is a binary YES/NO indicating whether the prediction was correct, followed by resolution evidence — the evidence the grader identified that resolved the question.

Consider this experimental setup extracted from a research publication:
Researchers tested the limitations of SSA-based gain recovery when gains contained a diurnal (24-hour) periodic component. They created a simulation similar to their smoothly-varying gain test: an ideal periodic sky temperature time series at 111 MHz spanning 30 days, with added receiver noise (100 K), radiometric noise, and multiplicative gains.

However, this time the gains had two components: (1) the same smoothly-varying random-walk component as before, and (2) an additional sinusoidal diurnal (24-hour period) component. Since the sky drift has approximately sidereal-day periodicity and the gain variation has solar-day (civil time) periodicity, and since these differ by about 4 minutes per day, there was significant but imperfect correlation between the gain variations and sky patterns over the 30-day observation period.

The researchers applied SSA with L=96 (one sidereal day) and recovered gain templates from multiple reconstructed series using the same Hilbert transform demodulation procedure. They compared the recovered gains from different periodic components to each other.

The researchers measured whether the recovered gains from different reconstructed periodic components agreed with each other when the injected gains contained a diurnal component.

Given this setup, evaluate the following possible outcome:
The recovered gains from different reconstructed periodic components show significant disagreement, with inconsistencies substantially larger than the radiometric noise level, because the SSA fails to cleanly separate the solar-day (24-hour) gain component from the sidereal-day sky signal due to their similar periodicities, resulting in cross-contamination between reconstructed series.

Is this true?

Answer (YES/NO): YES